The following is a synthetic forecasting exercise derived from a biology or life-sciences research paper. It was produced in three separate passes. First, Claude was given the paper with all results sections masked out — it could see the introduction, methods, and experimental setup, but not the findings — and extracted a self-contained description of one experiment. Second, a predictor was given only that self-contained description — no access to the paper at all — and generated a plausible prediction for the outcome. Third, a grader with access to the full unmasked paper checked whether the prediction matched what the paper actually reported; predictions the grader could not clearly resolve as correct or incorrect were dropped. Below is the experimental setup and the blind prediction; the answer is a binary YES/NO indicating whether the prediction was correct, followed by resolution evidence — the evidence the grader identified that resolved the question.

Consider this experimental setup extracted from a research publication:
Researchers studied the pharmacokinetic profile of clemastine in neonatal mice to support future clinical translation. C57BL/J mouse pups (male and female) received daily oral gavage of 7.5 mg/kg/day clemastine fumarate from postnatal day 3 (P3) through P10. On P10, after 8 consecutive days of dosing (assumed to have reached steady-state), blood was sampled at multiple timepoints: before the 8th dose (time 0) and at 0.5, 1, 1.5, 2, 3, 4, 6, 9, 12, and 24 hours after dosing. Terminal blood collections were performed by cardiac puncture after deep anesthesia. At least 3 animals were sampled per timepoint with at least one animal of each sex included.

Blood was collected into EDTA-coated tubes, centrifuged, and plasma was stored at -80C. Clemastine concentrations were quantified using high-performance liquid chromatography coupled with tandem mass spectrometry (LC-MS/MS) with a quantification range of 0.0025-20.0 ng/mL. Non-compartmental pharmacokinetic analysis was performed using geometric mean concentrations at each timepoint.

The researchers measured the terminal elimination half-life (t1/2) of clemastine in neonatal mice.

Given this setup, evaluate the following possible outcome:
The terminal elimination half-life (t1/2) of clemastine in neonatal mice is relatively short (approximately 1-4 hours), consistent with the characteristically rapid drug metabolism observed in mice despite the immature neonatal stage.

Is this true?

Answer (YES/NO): NO